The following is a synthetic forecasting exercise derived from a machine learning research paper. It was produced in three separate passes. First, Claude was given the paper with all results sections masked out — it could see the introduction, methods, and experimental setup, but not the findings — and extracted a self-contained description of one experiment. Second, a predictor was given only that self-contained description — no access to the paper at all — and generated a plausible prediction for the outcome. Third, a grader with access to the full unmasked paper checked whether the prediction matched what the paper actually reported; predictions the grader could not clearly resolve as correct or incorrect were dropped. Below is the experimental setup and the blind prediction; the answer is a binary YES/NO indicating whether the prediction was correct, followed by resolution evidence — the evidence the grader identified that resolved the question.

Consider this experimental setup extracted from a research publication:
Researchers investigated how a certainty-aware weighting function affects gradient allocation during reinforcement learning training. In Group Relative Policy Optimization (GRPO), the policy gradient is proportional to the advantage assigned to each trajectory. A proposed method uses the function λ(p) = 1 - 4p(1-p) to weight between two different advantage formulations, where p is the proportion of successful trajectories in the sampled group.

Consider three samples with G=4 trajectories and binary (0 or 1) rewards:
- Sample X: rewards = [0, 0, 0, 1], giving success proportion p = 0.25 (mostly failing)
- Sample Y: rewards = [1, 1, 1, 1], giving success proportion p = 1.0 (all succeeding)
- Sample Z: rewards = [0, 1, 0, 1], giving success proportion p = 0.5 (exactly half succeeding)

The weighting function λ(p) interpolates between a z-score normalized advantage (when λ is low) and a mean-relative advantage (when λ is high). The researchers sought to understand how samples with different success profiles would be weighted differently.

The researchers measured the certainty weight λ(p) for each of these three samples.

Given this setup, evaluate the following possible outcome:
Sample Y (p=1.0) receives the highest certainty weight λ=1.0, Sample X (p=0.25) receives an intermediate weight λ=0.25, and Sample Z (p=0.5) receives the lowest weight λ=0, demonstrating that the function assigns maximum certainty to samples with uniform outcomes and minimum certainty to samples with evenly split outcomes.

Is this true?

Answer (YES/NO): YES